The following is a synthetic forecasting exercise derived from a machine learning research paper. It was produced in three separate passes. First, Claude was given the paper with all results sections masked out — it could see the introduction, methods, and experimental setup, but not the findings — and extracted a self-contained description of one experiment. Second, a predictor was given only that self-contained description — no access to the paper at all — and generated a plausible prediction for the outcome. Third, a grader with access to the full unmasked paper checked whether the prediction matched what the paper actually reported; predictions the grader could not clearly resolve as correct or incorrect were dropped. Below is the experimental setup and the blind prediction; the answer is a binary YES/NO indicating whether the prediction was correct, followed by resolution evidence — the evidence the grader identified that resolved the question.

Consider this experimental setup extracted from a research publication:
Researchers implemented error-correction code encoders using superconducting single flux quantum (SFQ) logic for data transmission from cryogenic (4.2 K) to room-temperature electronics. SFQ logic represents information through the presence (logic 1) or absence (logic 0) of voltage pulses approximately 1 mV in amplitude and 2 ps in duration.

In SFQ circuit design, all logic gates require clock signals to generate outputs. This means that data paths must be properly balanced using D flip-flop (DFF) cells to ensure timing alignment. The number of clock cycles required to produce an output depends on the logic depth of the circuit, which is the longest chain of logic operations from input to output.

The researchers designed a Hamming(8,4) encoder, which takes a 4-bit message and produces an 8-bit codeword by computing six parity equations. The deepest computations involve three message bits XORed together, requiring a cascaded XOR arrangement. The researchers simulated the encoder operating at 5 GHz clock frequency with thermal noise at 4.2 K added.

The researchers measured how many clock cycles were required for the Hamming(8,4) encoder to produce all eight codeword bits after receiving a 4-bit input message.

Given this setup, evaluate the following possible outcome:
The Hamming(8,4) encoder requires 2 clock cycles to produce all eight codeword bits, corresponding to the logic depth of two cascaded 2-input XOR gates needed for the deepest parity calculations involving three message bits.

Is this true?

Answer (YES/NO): YES